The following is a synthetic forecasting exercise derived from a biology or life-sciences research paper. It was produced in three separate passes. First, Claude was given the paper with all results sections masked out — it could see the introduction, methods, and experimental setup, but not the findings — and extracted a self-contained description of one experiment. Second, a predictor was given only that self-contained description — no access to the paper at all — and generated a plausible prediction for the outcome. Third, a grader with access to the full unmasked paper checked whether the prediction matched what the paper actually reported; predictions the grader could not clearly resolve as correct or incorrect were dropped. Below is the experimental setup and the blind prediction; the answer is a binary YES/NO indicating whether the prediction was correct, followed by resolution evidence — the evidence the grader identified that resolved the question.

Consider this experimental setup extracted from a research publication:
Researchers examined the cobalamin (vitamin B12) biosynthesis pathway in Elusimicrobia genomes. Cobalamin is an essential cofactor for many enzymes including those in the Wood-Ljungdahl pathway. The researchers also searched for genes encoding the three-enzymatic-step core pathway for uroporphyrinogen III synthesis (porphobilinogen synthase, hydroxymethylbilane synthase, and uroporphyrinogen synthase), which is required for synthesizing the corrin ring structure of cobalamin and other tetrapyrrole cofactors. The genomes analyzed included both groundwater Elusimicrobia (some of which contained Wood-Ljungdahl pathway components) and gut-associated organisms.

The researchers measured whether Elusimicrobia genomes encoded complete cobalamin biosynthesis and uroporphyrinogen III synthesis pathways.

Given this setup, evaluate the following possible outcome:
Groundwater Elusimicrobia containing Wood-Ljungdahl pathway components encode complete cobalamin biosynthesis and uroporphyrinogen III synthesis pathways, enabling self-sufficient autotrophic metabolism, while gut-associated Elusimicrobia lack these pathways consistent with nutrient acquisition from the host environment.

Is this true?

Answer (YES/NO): NO